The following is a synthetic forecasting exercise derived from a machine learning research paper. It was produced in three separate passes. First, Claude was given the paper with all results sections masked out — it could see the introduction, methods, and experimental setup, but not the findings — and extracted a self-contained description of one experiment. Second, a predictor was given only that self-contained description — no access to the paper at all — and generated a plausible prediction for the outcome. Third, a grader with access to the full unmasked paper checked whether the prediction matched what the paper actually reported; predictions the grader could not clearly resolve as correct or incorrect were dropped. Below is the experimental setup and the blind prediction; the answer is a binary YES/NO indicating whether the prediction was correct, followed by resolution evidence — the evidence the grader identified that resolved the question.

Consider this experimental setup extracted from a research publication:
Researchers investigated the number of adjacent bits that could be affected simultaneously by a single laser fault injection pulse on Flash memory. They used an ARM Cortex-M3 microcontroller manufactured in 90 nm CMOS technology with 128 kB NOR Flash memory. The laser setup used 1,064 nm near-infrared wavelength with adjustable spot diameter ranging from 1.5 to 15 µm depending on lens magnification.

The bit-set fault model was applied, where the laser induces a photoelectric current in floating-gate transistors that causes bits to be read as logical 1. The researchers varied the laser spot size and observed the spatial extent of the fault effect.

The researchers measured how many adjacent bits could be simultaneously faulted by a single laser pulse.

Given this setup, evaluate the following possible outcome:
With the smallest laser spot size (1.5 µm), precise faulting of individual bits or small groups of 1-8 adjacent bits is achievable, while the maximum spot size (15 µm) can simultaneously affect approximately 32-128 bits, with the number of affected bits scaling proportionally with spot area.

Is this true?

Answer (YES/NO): NO